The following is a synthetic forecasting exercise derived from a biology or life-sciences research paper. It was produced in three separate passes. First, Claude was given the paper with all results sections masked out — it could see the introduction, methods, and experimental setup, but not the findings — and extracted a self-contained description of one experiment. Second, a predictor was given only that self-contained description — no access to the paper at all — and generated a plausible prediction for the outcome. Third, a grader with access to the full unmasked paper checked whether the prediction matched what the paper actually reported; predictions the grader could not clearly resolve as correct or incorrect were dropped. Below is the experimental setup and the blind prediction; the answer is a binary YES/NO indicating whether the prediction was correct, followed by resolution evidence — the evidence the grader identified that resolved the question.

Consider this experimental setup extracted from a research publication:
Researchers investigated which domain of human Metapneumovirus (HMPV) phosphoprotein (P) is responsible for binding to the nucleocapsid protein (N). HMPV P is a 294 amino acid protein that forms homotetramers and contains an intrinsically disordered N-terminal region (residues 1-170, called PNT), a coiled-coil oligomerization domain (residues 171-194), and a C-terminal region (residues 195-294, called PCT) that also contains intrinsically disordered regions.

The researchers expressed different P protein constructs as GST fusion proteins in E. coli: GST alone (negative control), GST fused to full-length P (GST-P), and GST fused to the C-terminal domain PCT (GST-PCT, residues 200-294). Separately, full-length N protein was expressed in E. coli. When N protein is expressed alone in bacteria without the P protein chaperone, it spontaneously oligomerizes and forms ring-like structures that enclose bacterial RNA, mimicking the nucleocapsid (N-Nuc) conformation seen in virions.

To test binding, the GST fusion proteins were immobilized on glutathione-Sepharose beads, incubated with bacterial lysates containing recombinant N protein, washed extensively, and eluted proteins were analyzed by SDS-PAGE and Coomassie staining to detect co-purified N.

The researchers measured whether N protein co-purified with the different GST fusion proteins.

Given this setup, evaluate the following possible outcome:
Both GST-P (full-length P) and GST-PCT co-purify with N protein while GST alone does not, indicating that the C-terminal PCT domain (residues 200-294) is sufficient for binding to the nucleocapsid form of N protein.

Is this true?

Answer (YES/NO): YES